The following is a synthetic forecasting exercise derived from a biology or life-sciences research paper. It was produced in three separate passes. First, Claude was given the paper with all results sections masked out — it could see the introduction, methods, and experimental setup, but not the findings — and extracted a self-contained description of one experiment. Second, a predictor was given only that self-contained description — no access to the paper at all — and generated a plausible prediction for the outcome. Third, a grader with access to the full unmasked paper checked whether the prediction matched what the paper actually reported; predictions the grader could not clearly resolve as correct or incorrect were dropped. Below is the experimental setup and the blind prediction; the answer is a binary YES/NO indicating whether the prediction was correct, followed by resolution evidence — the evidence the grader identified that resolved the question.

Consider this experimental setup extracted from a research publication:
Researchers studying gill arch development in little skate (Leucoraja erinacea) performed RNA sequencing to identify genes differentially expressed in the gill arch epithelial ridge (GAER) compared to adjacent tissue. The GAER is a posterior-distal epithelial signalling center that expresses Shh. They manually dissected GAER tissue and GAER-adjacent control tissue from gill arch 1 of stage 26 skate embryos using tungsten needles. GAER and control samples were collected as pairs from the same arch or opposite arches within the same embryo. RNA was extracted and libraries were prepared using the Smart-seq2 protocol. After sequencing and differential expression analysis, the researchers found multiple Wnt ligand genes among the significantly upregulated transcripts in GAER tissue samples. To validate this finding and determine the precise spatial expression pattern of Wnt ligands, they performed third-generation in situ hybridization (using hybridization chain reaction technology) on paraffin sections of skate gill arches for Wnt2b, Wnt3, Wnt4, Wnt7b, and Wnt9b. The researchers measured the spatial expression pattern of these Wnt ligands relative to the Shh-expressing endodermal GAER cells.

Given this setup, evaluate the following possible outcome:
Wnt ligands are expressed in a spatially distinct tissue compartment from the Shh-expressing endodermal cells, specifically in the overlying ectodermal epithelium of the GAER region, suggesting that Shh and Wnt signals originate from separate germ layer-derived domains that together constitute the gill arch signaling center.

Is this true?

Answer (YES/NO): NO